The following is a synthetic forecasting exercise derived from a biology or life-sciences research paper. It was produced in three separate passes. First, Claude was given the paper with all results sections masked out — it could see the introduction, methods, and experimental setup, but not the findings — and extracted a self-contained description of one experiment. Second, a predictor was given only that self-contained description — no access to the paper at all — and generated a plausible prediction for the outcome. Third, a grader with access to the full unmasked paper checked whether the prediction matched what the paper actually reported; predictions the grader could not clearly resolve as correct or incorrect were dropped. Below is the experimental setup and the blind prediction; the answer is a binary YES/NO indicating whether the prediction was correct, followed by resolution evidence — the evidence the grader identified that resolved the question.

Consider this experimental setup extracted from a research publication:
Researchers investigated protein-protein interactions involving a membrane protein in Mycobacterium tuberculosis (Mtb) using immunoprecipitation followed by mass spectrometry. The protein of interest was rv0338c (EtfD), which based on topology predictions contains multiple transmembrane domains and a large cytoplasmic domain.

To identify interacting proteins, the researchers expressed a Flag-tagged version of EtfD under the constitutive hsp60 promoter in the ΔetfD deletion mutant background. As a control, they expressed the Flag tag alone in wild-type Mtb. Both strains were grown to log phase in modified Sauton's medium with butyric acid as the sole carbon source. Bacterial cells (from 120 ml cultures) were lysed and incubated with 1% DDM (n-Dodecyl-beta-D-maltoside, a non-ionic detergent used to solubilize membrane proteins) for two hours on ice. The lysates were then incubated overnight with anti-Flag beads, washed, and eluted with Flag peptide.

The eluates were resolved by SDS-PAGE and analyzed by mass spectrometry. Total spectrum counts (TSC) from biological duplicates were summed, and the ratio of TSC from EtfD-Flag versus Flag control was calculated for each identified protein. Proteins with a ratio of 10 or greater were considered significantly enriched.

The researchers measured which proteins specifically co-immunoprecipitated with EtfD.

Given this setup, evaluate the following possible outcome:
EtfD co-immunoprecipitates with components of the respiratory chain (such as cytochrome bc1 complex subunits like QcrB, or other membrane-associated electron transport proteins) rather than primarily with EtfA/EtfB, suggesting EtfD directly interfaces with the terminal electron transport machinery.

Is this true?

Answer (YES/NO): NO